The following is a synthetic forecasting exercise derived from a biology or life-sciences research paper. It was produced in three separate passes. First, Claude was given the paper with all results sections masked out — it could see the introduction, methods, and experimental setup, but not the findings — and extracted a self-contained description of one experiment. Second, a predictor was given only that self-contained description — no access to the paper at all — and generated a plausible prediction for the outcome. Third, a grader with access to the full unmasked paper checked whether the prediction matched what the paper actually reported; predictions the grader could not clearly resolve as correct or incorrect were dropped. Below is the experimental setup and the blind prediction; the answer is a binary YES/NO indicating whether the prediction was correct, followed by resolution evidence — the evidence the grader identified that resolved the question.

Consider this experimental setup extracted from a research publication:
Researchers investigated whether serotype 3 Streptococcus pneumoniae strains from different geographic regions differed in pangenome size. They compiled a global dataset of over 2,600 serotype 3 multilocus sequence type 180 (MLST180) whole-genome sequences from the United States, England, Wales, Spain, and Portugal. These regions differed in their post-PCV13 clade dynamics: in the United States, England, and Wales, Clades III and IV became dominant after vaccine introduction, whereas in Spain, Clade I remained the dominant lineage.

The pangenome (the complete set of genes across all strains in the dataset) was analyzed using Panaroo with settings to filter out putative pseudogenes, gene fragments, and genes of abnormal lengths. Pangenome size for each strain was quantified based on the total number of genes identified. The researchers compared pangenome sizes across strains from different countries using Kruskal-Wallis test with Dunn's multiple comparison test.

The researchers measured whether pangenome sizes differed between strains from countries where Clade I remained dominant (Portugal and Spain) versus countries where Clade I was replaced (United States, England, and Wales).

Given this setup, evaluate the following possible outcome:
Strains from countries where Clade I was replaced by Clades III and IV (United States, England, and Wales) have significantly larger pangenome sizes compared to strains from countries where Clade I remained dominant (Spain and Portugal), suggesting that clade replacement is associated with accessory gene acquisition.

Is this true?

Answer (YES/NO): NO